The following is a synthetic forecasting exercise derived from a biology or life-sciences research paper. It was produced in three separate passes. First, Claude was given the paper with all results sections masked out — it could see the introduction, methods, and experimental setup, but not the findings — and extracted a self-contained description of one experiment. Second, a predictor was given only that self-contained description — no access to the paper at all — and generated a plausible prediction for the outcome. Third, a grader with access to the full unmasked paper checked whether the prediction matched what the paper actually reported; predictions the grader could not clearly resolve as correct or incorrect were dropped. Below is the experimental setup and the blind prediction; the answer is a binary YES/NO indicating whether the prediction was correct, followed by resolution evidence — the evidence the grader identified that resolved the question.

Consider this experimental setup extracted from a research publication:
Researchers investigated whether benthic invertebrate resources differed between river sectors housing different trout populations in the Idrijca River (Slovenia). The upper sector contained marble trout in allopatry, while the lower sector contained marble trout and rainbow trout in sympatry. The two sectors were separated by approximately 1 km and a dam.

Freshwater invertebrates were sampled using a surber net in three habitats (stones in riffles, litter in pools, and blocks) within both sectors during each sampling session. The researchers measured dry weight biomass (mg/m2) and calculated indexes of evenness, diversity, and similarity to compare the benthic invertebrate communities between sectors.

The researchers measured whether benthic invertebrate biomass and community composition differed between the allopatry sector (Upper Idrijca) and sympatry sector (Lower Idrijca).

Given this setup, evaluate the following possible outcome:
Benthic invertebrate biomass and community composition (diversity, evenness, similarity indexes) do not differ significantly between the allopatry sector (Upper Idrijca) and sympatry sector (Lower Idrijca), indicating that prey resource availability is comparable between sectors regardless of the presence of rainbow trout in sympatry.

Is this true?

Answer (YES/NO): YES